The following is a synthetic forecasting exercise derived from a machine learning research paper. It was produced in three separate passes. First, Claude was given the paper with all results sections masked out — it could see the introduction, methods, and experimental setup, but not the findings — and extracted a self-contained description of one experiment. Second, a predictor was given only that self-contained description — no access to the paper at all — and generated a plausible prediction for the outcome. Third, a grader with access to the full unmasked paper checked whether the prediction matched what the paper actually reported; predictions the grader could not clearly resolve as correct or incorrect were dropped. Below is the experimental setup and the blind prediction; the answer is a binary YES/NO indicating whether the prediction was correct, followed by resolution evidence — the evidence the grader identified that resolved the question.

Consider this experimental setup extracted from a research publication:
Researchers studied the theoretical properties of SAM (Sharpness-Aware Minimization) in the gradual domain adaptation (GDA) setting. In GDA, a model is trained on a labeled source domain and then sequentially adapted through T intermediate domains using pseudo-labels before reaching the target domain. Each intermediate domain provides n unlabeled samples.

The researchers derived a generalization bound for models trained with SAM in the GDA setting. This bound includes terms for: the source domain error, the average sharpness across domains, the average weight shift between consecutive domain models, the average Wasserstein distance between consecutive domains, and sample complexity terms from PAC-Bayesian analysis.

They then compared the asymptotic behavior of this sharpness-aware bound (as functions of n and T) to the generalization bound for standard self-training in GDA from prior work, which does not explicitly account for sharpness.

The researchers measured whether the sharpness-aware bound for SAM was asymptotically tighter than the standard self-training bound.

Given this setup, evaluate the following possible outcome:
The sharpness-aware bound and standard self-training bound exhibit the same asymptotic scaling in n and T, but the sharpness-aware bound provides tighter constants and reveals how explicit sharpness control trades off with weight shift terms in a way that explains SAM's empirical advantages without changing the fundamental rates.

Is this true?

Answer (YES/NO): NO